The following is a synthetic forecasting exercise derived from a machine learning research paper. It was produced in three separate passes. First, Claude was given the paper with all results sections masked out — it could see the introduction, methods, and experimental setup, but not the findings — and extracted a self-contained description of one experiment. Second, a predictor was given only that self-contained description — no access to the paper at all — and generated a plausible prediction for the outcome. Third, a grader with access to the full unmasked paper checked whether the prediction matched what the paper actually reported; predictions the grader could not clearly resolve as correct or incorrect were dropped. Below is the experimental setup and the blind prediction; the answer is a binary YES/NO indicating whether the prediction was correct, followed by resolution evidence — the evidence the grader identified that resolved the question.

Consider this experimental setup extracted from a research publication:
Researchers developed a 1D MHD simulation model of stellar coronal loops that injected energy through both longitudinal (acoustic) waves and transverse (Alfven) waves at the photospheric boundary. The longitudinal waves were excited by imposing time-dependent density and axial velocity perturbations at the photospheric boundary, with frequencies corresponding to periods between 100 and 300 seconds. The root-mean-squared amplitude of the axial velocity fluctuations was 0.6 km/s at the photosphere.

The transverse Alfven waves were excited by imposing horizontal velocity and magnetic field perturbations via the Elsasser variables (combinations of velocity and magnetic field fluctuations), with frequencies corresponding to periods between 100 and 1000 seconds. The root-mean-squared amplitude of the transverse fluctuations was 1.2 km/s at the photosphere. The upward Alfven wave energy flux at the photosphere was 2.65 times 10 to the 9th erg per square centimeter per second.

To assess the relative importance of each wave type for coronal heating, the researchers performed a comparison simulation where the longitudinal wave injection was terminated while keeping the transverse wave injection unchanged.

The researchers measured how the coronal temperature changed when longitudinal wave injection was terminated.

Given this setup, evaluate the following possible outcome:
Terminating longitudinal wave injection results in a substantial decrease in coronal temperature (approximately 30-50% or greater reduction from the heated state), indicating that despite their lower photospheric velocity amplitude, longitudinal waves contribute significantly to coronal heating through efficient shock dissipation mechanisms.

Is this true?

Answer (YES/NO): NO